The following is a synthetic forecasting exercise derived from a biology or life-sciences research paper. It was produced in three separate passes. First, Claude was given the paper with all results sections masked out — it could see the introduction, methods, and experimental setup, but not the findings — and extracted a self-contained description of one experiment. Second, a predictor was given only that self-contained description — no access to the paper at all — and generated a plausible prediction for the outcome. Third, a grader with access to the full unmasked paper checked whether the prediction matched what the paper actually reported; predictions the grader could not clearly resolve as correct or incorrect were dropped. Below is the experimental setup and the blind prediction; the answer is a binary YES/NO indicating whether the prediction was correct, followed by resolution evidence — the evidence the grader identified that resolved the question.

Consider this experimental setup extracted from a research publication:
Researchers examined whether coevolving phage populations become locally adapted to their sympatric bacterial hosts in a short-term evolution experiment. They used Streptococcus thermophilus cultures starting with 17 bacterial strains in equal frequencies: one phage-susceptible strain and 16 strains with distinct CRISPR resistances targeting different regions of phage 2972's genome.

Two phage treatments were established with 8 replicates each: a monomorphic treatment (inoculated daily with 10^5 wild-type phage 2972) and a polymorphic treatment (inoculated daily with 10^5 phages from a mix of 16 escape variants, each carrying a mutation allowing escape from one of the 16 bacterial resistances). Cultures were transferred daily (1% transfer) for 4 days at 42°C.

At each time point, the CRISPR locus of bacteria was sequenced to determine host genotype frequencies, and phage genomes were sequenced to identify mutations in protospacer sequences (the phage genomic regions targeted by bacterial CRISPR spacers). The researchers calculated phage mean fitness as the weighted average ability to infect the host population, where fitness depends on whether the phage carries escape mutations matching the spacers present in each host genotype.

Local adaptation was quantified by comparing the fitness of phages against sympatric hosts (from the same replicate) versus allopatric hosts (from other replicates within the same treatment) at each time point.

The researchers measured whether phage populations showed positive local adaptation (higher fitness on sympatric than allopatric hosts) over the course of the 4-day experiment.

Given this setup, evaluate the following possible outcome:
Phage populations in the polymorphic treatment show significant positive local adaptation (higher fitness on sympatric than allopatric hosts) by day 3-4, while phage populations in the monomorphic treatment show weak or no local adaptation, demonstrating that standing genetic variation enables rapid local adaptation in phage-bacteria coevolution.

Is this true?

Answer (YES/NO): NO